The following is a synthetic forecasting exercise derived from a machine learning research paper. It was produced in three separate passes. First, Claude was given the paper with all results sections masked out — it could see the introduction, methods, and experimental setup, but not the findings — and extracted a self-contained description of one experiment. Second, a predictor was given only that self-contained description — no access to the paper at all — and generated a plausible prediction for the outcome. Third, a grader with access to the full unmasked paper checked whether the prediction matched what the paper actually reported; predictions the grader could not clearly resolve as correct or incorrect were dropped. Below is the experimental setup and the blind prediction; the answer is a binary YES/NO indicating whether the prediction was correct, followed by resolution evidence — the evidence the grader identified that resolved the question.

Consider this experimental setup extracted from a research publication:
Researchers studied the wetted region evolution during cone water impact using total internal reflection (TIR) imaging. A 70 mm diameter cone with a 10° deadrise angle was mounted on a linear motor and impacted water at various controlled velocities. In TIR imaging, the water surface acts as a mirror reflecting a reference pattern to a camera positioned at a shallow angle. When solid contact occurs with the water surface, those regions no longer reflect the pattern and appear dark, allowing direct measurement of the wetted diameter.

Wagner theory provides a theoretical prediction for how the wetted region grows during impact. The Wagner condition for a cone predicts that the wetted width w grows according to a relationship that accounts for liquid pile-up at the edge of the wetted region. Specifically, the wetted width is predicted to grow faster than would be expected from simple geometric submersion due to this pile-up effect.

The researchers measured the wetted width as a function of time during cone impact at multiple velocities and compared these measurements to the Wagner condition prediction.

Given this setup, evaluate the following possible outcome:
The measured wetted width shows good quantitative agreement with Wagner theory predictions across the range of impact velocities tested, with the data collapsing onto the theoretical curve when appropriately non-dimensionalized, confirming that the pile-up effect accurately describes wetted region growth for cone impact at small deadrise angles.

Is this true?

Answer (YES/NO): YES